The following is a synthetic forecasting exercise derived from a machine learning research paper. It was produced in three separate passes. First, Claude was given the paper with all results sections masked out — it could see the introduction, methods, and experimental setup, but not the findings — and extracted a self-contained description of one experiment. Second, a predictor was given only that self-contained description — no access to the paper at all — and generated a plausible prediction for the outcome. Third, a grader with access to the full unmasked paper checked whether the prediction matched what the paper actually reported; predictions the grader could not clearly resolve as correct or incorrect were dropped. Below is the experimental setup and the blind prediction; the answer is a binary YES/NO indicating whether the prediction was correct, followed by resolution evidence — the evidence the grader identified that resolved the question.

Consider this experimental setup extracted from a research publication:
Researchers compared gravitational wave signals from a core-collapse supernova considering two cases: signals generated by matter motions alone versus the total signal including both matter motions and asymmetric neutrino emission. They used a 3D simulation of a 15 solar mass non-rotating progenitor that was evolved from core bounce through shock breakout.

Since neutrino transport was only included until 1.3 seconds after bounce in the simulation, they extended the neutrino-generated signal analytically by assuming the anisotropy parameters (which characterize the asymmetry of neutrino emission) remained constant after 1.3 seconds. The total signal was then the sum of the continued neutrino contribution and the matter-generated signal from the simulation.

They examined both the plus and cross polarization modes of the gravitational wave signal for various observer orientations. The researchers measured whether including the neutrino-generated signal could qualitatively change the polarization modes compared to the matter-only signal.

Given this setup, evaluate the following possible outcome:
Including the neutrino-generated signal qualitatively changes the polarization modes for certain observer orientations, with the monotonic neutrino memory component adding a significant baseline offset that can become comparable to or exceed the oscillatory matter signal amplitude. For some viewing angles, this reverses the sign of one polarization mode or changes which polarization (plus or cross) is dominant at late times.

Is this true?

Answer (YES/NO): YES